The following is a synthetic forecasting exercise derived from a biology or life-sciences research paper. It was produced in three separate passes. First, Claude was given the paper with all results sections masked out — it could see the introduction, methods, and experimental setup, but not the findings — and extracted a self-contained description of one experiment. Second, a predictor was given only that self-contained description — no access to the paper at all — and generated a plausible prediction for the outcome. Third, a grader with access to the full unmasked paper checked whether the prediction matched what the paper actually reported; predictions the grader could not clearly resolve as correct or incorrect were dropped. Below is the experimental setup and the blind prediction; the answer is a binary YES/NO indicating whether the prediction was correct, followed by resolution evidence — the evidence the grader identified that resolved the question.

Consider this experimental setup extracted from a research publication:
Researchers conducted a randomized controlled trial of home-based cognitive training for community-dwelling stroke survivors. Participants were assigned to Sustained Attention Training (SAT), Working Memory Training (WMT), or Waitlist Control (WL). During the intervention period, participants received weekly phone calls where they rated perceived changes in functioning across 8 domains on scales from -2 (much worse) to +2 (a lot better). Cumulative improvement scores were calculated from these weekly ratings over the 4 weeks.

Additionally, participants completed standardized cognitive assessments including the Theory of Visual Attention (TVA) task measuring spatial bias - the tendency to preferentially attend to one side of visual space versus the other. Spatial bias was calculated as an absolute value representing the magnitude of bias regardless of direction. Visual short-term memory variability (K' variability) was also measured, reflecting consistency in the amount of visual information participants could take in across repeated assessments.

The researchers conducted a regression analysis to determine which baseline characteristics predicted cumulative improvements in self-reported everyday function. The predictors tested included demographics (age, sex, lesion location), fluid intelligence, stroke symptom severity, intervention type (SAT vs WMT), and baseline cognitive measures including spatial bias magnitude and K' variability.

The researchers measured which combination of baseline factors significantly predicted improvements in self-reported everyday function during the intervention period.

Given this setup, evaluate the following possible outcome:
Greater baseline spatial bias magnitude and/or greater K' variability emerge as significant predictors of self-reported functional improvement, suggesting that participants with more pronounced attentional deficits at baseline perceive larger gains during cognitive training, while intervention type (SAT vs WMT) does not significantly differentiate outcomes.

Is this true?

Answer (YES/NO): NO